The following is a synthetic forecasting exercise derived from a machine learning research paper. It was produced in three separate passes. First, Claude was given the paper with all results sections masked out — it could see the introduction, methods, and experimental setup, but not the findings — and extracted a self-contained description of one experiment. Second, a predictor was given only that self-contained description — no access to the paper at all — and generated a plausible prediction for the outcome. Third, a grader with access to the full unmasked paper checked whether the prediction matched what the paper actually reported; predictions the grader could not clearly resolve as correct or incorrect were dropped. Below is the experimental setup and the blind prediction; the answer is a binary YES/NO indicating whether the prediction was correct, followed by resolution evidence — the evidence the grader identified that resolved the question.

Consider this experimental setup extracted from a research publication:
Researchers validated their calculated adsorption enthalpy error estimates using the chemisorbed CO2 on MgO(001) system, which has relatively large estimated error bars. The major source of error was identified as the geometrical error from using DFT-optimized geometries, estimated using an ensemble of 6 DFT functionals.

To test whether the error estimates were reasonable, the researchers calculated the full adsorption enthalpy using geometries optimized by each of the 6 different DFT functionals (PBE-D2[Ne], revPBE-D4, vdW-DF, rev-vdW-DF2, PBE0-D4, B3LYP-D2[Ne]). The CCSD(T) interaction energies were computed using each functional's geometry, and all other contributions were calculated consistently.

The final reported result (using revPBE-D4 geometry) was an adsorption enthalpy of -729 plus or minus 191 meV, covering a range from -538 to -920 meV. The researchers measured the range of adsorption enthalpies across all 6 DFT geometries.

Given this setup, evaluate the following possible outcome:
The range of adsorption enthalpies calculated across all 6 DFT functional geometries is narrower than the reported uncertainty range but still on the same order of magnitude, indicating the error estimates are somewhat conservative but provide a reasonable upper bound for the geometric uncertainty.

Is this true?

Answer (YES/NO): YES